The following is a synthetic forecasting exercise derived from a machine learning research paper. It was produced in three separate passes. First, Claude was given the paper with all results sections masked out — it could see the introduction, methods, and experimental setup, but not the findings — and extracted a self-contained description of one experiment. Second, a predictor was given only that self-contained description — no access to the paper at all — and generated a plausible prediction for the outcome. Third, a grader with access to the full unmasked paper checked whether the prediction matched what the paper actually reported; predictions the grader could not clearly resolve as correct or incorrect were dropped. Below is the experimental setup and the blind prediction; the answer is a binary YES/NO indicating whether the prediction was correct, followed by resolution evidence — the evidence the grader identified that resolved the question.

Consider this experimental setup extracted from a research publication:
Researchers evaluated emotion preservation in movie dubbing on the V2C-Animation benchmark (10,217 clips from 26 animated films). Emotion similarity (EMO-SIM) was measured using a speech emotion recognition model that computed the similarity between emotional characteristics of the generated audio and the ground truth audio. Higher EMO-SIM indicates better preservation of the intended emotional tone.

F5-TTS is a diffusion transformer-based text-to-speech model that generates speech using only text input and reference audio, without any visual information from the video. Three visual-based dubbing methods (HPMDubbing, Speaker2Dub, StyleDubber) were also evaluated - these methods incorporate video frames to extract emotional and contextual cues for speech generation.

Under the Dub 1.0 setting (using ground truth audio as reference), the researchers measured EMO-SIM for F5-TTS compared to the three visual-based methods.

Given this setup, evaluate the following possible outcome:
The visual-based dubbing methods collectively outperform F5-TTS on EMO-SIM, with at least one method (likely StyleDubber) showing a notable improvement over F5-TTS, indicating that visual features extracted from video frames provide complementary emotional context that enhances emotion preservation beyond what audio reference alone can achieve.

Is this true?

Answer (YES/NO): NO